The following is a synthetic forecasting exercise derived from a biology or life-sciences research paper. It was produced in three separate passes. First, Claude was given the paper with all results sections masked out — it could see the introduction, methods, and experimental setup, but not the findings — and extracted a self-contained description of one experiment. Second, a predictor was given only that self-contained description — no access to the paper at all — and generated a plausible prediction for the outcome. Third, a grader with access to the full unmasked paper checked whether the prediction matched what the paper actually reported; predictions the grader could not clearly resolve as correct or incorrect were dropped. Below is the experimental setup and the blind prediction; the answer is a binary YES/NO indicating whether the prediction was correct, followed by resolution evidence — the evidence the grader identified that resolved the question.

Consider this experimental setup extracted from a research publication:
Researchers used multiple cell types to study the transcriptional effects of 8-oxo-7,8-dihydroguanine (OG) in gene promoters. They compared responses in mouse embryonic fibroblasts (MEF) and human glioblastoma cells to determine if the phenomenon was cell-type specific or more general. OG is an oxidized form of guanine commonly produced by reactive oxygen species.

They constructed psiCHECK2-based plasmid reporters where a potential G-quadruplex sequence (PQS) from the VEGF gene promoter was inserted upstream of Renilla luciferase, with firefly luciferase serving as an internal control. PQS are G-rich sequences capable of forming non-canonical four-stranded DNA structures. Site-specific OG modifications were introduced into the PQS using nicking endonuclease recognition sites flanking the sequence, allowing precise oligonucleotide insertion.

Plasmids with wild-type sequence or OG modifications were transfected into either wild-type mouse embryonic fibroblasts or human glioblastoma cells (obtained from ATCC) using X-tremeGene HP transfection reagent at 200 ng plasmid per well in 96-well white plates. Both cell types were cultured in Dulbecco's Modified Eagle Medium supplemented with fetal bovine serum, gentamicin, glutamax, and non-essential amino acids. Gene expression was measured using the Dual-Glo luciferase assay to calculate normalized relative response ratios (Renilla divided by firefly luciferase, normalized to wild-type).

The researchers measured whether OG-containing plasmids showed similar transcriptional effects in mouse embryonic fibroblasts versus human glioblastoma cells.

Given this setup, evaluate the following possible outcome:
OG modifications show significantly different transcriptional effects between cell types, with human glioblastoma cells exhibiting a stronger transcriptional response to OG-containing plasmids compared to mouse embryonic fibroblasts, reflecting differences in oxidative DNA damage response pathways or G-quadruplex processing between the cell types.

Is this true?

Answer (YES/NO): NO